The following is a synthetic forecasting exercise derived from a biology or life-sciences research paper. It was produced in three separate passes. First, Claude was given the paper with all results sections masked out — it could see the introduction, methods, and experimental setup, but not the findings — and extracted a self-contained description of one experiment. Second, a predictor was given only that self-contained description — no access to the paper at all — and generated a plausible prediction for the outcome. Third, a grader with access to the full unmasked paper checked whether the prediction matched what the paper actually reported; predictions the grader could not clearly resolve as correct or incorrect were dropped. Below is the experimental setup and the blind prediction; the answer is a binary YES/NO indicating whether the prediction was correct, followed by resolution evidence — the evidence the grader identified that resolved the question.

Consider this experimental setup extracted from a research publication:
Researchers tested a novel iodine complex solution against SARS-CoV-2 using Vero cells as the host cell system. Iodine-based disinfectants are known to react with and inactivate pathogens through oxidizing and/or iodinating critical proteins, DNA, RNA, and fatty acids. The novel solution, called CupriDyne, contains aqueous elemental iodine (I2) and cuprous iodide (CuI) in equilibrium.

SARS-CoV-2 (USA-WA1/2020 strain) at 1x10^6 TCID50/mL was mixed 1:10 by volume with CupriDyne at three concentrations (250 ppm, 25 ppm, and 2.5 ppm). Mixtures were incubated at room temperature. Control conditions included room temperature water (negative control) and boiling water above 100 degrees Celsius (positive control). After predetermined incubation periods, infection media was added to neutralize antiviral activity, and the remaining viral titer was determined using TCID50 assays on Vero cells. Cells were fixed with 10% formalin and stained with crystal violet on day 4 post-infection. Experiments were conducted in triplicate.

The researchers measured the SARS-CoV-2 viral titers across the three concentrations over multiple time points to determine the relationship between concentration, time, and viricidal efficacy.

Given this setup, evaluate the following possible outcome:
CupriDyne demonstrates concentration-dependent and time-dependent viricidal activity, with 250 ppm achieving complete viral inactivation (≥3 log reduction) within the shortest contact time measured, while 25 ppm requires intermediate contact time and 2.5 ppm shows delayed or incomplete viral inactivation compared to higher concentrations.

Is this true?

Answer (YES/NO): NO